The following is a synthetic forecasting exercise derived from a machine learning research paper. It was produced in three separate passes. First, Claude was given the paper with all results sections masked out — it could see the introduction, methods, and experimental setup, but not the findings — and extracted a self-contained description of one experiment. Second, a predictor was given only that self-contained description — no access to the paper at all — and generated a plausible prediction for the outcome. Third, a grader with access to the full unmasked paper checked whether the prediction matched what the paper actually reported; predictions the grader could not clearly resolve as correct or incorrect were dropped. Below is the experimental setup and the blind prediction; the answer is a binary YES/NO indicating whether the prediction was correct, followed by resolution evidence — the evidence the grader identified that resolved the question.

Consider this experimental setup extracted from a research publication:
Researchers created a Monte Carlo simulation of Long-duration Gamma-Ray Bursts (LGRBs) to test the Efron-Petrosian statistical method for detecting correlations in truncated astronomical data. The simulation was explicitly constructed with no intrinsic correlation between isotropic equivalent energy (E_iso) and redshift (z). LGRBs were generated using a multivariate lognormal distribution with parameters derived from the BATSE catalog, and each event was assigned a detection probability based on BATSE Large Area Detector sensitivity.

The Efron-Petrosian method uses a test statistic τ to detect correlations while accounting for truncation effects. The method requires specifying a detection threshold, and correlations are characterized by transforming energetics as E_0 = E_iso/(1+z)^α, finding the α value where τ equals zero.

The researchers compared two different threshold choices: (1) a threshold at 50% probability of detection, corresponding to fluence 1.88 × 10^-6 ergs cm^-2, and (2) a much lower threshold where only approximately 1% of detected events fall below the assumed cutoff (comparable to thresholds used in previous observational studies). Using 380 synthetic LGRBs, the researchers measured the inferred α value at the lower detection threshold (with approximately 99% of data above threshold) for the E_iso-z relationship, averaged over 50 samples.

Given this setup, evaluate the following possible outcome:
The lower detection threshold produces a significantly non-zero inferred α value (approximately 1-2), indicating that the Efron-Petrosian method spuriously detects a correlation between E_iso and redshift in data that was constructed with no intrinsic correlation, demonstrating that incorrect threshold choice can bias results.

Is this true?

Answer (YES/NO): YES